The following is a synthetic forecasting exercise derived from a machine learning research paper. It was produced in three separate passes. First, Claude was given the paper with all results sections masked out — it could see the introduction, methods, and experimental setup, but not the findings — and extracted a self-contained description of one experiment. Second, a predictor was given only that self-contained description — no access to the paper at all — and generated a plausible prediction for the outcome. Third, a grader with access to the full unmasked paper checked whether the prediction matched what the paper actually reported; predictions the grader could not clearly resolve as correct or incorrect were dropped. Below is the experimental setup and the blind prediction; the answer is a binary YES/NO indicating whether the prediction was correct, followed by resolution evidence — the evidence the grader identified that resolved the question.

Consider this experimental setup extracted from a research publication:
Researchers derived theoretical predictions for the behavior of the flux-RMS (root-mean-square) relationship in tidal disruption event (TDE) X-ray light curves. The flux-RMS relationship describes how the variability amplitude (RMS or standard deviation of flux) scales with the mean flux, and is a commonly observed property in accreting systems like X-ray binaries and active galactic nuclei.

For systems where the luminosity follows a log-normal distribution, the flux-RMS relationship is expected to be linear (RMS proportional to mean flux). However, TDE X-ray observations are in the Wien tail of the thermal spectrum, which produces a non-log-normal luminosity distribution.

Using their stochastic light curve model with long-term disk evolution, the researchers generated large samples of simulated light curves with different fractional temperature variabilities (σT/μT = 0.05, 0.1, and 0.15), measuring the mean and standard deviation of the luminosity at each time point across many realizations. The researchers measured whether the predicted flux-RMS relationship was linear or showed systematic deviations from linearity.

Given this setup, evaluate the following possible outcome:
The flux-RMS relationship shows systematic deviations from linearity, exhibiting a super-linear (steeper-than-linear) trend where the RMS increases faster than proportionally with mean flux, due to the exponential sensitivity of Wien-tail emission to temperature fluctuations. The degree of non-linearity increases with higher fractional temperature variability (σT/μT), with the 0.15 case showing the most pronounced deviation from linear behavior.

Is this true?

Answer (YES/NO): NO